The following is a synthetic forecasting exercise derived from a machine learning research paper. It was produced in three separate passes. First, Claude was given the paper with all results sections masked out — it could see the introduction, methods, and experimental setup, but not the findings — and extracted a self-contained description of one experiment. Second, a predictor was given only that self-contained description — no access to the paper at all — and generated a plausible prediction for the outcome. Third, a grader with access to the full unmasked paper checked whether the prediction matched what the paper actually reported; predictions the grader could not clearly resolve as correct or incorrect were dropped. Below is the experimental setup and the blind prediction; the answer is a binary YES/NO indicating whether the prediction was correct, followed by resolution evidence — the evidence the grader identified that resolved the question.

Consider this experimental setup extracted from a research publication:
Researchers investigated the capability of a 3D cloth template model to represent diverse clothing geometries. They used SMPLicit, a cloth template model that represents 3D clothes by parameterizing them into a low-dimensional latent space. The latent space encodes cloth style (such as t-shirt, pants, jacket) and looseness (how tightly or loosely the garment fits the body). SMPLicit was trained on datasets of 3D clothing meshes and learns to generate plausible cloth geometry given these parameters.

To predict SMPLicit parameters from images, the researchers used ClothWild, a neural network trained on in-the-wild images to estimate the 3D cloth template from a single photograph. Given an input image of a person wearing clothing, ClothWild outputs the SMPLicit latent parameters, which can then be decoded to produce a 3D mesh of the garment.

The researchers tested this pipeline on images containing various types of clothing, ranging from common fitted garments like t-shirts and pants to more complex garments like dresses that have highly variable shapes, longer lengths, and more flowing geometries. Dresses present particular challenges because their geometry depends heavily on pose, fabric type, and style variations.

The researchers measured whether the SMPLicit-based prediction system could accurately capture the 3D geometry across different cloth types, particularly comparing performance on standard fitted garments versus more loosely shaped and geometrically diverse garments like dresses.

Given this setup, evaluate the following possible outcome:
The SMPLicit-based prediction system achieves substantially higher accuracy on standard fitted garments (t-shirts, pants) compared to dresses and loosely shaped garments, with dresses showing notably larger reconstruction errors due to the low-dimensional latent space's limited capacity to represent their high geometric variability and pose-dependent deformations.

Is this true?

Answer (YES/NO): YES